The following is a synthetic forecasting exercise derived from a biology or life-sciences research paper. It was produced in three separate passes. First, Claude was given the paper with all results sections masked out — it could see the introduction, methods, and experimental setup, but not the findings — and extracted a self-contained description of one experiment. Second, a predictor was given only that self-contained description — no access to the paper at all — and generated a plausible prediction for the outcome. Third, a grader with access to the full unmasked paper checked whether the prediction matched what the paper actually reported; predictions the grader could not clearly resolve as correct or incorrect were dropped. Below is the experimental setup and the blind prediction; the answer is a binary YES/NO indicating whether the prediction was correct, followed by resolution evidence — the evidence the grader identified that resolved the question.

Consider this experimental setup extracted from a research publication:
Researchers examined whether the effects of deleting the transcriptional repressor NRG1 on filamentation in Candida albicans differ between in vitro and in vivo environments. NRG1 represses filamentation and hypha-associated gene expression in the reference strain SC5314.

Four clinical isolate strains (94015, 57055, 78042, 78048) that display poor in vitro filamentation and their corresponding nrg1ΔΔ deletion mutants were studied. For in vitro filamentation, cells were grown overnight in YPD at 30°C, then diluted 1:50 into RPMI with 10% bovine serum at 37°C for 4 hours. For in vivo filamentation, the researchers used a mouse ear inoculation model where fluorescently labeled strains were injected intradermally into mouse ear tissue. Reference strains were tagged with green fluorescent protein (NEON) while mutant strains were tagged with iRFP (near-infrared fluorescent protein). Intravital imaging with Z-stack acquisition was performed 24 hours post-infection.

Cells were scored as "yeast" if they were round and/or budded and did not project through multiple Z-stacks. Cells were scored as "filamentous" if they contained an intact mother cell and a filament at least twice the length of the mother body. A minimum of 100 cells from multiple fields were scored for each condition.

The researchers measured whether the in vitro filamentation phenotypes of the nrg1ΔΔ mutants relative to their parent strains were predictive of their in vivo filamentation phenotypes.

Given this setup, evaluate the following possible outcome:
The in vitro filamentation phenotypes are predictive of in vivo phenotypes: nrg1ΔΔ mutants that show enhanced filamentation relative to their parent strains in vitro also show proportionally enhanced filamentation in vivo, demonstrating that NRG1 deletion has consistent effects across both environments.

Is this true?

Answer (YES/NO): NO